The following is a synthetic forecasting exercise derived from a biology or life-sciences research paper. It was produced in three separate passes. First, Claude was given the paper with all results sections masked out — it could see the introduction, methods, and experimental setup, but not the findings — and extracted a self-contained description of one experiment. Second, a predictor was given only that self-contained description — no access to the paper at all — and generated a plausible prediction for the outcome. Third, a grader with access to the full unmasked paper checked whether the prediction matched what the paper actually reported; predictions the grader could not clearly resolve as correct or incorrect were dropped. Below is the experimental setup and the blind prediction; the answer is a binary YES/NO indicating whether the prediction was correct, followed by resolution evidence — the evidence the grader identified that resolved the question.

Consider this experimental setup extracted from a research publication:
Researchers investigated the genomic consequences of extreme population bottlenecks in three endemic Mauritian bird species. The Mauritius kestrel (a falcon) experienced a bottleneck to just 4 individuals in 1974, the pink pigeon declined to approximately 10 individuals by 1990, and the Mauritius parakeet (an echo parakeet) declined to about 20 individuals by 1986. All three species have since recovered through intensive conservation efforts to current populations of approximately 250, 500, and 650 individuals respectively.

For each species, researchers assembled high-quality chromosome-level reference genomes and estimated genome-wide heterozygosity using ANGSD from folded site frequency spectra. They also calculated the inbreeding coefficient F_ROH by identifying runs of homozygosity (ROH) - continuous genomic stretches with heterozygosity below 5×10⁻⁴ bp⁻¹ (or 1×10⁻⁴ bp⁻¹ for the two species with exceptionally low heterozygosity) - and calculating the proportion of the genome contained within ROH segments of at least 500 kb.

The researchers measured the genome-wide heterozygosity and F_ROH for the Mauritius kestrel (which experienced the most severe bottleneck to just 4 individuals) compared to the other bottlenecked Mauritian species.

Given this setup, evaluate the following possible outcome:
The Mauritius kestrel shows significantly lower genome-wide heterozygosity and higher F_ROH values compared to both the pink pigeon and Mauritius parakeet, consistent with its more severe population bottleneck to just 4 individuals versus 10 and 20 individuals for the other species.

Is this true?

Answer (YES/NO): YES